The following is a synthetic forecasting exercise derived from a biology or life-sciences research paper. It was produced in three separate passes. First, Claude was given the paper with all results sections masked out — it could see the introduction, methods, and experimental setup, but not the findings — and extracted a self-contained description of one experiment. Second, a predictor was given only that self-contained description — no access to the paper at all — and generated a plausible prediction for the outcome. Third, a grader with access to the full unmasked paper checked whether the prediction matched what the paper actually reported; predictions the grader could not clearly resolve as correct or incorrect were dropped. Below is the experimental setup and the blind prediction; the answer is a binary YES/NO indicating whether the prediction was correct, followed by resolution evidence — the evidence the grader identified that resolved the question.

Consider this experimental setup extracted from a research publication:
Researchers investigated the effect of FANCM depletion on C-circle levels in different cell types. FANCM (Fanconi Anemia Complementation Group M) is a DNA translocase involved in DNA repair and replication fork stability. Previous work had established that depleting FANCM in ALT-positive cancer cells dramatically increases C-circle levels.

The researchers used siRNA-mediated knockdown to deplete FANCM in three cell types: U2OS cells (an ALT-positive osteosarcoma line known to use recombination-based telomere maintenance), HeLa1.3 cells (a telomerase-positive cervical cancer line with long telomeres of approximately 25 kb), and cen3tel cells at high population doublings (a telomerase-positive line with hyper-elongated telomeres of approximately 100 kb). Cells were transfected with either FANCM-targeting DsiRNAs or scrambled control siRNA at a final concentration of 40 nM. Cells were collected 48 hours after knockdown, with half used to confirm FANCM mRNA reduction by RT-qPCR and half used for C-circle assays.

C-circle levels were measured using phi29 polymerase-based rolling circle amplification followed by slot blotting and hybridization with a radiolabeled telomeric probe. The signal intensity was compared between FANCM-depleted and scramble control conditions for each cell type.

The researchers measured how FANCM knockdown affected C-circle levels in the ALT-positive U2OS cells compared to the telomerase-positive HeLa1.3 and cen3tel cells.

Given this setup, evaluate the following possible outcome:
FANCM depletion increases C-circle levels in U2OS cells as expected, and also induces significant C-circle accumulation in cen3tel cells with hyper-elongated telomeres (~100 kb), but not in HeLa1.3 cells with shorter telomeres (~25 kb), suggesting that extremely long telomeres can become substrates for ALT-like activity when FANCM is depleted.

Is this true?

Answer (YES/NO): NO